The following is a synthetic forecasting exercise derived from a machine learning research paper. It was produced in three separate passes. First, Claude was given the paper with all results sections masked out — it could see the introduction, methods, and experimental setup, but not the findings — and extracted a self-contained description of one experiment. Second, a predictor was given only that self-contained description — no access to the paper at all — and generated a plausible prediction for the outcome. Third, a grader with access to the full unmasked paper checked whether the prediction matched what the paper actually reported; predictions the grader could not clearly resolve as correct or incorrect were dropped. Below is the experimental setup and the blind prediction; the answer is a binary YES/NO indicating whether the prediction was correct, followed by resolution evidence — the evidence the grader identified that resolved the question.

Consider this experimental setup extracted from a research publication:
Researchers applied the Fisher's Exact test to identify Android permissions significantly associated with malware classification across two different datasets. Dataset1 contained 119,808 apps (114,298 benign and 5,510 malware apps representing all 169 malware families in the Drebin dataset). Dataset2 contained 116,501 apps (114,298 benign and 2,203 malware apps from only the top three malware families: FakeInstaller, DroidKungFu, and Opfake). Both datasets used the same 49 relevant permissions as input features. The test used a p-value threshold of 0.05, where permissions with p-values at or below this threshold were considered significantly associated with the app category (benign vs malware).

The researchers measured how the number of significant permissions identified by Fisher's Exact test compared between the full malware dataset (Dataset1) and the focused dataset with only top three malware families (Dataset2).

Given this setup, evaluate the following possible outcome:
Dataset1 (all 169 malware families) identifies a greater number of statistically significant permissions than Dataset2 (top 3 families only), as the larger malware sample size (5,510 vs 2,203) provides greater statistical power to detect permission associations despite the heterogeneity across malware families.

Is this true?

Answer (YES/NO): YES